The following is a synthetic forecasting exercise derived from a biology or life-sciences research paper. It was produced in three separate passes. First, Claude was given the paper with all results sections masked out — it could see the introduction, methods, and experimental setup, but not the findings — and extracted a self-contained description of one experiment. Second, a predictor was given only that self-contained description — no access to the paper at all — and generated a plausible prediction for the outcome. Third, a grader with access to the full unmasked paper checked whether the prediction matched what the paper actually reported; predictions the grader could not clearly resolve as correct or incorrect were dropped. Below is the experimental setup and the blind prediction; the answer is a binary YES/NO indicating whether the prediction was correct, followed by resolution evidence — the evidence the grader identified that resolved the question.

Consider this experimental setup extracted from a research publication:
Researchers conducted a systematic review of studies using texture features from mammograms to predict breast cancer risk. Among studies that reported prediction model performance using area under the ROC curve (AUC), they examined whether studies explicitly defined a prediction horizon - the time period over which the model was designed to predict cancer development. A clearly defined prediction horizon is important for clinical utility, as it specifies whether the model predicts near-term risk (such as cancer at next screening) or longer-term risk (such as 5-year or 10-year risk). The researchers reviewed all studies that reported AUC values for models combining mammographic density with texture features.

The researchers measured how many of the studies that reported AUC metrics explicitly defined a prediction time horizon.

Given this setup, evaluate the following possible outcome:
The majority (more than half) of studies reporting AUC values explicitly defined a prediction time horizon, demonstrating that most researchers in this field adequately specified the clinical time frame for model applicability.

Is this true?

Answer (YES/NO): NO